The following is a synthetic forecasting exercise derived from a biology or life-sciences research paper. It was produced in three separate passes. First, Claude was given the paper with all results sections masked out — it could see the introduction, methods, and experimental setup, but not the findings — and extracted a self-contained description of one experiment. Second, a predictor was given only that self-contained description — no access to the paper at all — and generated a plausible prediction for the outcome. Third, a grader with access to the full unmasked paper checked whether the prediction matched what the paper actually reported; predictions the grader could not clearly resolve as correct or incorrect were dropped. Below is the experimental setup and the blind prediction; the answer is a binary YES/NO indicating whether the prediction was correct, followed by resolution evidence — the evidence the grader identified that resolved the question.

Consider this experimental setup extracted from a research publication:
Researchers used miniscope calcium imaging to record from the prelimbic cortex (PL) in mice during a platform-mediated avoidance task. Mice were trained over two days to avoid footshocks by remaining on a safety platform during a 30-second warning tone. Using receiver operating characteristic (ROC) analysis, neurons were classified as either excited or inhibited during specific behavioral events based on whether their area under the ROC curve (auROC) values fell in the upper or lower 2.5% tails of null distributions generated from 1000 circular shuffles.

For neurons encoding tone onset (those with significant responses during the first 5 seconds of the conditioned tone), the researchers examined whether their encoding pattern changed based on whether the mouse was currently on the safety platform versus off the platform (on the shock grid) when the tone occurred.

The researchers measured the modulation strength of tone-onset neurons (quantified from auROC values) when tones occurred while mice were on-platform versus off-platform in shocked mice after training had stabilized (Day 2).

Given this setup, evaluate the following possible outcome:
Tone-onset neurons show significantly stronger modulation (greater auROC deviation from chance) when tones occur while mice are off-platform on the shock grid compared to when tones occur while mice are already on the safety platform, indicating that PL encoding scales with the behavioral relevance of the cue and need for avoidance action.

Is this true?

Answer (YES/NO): YES